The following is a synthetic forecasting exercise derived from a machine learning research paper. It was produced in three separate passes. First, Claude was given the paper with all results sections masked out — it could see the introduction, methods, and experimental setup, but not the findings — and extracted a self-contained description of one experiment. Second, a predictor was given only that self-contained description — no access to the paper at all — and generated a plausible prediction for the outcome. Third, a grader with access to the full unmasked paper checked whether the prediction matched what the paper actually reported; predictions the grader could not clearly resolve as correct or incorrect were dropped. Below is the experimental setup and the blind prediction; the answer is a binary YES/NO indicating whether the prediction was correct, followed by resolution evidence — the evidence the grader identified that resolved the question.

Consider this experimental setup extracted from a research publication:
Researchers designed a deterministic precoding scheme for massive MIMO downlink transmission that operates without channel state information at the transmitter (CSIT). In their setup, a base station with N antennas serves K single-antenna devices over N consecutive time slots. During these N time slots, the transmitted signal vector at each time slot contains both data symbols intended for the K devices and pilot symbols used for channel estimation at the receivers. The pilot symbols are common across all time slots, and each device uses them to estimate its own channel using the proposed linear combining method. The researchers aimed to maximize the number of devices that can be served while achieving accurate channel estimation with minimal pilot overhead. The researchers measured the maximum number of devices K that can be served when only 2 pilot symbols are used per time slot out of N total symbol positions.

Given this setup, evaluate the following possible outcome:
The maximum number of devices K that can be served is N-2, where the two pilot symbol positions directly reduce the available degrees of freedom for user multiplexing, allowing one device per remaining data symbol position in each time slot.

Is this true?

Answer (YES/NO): YES